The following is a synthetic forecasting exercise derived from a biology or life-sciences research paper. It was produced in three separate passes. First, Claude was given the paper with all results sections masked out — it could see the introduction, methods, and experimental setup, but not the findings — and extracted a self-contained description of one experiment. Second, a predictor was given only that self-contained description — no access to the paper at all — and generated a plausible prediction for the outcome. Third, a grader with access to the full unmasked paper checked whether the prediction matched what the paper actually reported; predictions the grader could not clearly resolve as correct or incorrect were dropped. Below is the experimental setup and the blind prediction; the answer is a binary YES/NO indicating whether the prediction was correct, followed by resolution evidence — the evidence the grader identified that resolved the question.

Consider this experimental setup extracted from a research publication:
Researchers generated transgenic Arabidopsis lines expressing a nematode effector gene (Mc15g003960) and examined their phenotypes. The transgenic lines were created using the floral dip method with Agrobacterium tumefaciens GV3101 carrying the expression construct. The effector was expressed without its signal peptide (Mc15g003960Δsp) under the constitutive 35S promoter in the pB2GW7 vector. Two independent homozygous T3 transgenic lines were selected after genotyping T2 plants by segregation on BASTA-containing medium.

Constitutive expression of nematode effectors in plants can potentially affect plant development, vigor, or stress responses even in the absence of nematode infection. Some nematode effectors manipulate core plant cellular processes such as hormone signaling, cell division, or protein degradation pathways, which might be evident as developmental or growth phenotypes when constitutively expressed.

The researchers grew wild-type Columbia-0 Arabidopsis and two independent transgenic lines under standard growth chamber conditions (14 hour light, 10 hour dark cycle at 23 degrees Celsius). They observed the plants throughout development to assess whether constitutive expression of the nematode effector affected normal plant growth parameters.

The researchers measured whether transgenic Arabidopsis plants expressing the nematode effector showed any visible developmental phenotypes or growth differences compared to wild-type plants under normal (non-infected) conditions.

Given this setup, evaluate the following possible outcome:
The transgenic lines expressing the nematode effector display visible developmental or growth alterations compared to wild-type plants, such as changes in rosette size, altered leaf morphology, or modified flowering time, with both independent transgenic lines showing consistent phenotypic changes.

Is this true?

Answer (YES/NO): NO